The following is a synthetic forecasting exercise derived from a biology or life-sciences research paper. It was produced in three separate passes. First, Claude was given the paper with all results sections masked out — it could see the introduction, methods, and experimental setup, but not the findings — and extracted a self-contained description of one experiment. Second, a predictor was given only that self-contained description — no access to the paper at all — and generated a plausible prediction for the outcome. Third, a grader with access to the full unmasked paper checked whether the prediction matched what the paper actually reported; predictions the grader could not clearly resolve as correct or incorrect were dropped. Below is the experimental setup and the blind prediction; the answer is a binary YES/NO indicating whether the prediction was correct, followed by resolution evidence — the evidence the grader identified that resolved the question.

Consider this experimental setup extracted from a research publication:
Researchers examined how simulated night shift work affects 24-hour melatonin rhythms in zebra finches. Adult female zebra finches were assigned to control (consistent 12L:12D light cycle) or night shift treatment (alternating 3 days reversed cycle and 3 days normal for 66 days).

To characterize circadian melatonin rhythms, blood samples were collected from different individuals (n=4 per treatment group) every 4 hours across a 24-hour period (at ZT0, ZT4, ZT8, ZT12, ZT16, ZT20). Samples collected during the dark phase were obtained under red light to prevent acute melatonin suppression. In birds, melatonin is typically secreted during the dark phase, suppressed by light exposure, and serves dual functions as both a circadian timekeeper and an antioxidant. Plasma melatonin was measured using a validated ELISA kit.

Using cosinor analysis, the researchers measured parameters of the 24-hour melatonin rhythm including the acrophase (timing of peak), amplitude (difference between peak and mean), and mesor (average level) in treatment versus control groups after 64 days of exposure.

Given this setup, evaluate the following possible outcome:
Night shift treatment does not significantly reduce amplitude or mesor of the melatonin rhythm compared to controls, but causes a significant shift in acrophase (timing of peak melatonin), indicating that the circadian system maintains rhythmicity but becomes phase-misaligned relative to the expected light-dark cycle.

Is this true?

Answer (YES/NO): NO